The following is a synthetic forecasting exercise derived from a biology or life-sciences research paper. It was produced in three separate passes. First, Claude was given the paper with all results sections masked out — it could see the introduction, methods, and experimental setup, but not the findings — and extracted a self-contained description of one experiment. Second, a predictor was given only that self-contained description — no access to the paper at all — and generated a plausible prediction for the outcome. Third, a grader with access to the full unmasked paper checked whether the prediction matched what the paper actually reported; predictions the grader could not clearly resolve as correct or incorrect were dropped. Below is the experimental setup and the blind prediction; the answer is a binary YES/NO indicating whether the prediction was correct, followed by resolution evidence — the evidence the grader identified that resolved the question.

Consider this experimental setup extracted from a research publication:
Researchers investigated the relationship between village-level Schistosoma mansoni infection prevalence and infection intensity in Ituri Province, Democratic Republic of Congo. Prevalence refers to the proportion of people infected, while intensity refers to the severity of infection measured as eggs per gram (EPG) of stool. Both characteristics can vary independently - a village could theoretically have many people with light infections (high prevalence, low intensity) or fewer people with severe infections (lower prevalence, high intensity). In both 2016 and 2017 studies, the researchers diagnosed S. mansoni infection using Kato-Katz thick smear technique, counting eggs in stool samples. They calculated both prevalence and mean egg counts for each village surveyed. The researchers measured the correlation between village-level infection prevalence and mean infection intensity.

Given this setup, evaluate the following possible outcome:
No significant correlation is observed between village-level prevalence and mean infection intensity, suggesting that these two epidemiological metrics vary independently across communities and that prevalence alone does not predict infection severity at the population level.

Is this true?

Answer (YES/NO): NO